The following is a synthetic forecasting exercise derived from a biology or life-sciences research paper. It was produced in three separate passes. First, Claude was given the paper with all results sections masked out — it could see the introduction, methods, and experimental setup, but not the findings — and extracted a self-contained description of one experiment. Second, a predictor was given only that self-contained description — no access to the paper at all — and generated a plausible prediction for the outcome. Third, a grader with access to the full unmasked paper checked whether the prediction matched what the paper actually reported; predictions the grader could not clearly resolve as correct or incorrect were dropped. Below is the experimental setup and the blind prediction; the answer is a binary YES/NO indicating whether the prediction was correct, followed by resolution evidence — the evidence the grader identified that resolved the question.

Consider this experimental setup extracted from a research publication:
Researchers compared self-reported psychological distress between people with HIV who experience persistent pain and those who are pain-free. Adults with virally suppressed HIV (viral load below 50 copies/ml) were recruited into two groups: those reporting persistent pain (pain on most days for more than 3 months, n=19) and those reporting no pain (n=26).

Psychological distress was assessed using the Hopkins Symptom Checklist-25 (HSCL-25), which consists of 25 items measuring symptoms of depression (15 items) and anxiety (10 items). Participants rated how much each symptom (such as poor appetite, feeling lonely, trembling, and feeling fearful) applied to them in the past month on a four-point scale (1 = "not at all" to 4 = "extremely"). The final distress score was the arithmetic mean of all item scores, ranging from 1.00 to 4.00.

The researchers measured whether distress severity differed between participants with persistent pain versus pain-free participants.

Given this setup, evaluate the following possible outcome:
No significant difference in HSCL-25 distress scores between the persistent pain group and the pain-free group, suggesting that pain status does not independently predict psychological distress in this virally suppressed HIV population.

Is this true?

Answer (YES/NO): NO